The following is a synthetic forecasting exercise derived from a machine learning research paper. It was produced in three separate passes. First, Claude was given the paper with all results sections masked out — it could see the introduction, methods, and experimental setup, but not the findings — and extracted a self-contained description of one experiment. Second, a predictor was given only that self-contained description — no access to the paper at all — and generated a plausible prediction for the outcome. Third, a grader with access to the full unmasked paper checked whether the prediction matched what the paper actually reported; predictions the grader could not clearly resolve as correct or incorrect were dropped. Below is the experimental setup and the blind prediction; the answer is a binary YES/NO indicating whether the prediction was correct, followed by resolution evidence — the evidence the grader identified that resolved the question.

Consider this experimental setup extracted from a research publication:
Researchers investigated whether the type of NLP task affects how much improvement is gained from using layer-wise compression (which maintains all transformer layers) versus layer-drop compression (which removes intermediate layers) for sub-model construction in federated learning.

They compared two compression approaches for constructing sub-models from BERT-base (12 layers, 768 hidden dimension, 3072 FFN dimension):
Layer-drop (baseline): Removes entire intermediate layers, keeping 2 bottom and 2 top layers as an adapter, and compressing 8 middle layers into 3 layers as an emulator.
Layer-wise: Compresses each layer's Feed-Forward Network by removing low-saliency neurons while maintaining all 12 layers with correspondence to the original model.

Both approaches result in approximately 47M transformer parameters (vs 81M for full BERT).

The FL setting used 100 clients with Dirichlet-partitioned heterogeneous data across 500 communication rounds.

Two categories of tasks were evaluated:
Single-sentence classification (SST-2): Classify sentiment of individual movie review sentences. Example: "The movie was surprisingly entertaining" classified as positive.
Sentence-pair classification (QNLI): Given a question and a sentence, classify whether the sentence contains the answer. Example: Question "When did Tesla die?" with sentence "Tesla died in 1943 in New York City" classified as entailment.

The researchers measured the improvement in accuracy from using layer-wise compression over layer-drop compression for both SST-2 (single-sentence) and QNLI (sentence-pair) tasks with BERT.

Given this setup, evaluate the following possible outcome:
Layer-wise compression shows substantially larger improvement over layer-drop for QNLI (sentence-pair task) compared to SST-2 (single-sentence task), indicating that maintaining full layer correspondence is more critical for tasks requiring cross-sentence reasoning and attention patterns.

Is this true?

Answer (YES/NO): YES